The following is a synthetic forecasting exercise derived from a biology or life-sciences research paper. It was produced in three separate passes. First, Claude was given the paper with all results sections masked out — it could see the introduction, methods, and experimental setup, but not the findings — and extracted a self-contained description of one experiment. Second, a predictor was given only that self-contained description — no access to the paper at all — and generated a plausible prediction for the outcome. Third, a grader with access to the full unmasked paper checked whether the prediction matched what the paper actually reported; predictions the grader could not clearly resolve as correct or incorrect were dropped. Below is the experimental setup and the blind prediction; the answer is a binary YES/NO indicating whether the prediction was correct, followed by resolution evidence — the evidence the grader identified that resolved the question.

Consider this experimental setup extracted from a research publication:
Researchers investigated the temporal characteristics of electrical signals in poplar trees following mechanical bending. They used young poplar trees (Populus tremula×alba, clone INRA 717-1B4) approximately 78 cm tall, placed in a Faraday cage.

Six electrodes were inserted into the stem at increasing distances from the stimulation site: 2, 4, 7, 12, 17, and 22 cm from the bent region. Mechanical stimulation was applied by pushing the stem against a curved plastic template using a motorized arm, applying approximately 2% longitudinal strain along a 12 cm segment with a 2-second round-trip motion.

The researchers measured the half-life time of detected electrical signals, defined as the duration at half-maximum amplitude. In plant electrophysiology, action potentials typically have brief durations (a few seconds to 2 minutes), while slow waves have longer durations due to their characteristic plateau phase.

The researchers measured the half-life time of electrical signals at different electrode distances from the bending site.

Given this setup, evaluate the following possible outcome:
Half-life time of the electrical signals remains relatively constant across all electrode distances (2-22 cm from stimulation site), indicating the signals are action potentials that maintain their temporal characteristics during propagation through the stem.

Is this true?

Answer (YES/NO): NO